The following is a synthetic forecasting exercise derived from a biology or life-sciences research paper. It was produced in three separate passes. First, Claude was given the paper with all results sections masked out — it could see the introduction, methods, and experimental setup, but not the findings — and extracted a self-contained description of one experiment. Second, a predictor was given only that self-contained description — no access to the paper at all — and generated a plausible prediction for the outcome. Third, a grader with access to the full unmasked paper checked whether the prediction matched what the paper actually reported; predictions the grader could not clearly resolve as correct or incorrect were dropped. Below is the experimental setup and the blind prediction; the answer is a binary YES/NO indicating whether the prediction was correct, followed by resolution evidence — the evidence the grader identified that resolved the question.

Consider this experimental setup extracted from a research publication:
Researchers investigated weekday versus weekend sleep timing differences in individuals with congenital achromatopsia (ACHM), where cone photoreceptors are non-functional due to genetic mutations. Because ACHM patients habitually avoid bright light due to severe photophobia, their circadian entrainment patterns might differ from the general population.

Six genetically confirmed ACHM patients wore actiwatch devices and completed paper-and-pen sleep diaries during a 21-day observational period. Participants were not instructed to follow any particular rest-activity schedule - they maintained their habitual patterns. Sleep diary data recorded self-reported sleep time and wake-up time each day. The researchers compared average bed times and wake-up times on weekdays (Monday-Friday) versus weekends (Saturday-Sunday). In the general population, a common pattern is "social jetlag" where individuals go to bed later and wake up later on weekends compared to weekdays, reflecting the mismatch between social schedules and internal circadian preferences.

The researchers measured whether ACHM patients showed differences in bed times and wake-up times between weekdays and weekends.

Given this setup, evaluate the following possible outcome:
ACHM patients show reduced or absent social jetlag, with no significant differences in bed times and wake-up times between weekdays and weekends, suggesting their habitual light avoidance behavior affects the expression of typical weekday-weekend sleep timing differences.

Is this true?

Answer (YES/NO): NO